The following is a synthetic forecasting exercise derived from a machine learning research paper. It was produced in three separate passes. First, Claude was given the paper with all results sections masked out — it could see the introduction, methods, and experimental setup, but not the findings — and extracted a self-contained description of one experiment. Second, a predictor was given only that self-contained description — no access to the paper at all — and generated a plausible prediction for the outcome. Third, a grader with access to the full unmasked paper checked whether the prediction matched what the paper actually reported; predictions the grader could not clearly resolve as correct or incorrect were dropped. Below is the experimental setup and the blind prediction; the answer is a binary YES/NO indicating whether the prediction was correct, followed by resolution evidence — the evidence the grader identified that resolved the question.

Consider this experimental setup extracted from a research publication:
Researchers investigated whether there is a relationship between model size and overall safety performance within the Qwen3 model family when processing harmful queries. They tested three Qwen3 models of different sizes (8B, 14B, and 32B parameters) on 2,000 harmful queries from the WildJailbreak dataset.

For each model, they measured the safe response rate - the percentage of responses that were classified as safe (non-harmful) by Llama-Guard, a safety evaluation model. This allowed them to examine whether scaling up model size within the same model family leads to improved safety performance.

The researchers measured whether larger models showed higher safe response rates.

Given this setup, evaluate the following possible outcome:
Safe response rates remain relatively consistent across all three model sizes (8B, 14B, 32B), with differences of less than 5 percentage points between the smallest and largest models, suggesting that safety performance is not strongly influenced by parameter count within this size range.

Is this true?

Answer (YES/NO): YES